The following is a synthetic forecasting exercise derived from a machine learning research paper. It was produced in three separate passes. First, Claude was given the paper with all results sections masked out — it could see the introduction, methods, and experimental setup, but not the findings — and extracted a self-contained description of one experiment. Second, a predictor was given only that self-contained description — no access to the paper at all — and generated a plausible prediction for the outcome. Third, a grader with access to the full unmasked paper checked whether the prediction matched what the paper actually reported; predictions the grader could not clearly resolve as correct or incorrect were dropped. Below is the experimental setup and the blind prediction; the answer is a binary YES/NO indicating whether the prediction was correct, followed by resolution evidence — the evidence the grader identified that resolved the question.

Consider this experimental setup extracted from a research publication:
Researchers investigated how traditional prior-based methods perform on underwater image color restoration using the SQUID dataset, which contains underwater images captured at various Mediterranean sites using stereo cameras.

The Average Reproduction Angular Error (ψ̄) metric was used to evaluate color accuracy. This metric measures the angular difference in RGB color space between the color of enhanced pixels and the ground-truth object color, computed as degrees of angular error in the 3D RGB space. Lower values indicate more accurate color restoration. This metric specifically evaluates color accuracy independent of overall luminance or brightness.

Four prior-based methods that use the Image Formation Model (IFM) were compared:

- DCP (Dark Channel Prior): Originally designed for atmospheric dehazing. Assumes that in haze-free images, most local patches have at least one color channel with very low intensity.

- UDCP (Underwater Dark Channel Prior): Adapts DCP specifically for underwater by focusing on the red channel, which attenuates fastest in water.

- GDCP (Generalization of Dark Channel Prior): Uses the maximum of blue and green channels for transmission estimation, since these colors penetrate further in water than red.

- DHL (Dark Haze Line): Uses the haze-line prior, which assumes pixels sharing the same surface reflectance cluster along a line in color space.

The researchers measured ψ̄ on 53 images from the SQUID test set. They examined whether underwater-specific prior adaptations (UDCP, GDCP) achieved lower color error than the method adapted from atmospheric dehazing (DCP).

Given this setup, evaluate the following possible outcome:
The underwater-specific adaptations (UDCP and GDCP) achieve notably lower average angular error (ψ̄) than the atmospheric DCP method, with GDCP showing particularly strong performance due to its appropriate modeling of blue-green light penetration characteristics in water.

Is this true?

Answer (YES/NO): NO